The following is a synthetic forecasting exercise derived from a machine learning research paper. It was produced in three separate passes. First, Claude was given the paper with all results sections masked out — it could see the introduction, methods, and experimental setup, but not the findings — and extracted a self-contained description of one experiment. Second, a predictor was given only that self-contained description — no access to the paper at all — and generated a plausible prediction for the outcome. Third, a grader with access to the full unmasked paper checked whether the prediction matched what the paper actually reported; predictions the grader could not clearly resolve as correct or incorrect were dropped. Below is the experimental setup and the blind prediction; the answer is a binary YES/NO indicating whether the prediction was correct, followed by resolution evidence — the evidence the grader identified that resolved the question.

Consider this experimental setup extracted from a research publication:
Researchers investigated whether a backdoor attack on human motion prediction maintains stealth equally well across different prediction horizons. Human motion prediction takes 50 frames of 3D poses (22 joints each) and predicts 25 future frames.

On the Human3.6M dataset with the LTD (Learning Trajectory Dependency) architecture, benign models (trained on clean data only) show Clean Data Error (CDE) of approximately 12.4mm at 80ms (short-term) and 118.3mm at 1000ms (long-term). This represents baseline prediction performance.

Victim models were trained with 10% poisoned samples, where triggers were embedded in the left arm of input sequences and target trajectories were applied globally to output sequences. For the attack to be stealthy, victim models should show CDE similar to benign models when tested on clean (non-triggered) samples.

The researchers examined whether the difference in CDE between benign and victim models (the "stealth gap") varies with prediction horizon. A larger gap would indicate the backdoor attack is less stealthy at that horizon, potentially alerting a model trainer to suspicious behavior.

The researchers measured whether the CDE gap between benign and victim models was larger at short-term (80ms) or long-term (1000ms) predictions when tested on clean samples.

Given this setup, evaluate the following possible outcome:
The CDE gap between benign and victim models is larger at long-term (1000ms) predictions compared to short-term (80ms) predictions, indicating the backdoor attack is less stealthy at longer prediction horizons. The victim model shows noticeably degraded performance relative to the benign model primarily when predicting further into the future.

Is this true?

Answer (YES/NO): NO